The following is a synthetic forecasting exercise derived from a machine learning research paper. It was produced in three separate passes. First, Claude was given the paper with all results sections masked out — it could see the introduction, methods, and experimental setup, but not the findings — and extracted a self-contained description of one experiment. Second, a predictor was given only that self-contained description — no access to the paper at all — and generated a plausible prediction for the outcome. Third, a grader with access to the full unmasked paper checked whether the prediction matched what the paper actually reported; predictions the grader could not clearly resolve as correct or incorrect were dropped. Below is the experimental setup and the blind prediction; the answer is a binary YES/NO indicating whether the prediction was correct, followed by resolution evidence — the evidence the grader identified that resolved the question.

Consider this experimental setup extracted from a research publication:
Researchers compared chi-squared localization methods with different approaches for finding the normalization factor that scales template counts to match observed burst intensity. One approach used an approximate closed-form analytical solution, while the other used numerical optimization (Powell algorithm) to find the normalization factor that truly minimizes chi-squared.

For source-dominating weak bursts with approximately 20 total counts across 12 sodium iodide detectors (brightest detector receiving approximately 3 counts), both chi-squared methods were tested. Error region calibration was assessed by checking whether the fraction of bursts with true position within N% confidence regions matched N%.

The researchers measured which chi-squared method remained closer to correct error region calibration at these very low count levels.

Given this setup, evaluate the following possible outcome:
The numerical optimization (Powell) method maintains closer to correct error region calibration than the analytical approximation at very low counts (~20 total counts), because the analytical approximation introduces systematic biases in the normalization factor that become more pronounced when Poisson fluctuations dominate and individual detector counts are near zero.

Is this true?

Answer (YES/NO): YES